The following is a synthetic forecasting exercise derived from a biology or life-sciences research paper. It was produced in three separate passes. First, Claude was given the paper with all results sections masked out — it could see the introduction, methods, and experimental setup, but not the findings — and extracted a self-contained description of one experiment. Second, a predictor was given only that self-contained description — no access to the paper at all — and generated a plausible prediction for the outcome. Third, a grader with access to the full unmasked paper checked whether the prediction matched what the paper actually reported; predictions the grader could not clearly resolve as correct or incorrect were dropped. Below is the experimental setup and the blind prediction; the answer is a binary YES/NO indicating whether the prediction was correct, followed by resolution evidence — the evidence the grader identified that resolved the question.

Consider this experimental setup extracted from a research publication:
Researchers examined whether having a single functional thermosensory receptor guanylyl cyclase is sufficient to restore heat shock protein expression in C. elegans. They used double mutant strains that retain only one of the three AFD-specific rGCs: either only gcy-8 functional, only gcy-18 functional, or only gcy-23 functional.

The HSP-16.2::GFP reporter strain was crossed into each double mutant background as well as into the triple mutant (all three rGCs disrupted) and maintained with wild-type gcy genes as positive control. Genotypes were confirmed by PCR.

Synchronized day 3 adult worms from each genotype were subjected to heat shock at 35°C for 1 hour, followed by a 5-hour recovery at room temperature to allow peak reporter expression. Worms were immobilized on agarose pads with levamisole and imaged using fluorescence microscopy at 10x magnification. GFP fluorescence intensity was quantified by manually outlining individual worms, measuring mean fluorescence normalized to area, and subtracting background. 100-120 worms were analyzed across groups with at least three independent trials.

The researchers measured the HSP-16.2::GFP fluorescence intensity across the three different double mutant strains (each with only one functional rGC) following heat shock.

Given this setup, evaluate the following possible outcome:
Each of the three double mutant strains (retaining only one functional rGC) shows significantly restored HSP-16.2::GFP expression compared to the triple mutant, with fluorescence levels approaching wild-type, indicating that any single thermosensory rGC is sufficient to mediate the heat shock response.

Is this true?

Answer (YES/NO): NO